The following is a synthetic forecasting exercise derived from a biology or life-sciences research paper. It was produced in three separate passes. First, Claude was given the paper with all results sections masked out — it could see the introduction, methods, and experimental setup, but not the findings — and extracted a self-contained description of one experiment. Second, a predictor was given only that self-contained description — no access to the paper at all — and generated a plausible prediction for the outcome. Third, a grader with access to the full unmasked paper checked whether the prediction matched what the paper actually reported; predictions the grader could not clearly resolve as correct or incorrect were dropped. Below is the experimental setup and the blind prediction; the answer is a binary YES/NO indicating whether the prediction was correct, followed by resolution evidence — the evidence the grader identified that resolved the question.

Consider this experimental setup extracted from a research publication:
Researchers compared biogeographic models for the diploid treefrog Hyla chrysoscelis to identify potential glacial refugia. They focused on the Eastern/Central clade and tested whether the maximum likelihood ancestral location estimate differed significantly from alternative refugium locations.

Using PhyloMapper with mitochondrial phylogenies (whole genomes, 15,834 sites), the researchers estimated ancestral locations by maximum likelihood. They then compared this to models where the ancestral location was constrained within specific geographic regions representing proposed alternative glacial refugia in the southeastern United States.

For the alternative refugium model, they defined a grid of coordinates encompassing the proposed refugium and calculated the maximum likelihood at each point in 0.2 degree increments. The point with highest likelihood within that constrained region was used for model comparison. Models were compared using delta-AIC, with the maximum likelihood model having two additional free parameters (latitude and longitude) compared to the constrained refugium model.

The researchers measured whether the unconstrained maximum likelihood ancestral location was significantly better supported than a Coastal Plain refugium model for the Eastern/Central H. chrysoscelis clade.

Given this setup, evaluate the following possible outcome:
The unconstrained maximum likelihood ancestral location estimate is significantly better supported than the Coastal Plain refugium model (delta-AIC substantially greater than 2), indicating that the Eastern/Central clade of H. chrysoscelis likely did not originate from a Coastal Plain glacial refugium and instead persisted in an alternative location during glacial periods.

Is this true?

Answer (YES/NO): NO